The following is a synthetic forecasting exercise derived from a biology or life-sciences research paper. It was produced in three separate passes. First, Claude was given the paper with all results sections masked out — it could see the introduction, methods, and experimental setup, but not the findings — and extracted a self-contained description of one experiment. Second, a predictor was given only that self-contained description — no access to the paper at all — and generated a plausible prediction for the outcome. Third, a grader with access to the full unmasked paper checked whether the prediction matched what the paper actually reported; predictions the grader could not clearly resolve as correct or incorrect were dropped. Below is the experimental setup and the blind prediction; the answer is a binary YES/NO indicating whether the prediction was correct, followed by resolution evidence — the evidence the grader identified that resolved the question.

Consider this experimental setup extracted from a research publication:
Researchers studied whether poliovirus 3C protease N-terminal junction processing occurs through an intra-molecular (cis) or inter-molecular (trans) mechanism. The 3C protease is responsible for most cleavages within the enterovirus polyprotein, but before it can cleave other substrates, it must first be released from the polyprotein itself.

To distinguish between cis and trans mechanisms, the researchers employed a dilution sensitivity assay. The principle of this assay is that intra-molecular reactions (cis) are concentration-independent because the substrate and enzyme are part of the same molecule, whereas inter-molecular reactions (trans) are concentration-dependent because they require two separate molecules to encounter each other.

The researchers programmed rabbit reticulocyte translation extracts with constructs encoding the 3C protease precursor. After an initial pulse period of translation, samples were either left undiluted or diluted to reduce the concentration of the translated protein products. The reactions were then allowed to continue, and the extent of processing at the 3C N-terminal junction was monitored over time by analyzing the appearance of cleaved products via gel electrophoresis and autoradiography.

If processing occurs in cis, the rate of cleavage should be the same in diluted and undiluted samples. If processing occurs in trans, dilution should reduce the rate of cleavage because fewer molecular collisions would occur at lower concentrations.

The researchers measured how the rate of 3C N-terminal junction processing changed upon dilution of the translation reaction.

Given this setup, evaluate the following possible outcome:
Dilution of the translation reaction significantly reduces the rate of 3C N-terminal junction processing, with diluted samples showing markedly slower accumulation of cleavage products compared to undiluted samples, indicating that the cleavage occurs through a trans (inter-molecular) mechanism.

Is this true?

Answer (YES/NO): YES